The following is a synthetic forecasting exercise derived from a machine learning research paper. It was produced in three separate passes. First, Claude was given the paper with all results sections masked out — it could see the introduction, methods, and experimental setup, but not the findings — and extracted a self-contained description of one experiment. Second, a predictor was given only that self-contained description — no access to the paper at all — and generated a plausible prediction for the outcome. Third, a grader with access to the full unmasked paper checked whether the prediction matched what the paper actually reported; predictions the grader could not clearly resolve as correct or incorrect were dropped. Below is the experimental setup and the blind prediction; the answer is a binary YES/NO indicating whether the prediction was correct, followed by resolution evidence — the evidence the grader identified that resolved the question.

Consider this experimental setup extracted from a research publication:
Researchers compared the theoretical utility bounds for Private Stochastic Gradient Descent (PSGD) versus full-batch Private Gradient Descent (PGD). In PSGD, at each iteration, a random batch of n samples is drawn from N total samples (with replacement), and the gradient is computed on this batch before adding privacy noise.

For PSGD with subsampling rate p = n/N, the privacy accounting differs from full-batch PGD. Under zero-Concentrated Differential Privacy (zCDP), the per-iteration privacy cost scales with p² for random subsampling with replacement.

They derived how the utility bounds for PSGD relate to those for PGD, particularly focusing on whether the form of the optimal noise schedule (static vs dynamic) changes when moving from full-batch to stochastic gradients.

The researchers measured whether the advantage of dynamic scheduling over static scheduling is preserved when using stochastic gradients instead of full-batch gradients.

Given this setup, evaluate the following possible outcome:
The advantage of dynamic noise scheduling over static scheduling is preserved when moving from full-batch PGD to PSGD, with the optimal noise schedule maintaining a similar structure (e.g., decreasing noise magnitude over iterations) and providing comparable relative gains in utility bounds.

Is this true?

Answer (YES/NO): YES